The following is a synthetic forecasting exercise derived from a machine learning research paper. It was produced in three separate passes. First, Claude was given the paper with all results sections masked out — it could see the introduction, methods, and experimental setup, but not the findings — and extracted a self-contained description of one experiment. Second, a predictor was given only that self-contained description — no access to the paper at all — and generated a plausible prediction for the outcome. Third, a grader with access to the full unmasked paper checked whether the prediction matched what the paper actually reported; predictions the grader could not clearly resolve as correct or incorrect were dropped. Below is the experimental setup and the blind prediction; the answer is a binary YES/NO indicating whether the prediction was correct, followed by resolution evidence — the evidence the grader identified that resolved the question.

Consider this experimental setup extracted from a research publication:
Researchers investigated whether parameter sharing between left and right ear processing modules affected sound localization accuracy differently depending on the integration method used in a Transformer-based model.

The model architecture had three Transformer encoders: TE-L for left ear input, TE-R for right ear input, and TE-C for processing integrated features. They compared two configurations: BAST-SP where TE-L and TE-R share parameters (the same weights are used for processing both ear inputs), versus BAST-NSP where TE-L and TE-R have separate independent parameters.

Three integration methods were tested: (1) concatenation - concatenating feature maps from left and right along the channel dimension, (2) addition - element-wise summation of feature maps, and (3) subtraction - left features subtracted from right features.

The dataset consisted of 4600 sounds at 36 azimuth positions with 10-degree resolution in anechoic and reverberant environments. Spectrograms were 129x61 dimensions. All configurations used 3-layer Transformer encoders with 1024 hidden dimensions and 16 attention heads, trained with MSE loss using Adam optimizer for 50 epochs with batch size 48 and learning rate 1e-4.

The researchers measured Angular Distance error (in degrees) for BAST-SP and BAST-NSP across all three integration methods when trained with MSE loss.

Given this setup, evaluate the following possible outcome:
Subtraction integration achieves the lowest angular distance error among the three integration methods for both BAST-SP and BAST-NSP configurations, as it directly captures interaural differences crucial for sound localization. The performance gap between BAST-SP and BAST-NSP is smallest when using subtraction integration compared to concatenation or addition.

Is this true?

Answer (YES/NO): YES